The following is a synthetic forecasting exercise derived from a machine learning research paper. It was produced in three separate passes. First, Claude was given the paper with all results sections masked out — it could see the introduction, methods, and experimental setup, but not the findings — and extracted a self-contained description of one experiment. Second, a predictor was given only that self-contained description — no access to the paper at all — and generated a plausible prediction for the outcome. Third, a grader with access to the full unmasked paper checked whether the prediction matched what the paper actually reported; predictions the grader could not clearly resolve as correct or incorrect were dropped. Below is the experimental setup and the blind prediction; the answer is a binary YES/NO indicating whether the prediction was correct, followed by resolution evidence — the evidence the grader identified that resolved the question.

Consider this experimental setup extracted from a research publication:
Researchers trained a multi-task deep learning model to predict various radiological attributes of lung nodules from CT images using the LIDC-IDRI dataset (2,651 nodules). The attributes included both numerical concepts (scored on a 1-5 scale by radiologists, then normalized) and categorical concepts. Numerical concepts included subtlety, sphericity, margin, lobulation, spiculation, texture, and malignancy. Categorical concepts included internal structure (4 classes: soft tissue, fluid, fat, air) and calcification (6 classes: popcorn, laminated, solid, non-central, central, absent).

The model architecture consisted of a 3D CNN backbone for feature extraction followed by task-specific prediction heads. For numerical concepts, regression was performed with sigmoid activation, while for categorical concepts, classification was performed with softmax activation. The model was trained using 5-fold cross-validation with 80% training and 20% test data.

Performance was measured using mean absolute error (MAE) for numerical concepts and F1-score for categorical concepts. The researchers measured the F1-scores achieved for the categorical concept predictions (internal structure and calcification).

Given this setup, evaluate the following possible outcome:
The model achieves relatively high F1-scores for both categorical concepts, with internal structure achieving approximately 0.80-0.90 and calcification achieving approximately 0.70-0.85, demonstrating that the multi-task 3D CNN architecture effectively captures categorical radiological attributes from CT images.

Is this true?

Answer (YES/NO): NO